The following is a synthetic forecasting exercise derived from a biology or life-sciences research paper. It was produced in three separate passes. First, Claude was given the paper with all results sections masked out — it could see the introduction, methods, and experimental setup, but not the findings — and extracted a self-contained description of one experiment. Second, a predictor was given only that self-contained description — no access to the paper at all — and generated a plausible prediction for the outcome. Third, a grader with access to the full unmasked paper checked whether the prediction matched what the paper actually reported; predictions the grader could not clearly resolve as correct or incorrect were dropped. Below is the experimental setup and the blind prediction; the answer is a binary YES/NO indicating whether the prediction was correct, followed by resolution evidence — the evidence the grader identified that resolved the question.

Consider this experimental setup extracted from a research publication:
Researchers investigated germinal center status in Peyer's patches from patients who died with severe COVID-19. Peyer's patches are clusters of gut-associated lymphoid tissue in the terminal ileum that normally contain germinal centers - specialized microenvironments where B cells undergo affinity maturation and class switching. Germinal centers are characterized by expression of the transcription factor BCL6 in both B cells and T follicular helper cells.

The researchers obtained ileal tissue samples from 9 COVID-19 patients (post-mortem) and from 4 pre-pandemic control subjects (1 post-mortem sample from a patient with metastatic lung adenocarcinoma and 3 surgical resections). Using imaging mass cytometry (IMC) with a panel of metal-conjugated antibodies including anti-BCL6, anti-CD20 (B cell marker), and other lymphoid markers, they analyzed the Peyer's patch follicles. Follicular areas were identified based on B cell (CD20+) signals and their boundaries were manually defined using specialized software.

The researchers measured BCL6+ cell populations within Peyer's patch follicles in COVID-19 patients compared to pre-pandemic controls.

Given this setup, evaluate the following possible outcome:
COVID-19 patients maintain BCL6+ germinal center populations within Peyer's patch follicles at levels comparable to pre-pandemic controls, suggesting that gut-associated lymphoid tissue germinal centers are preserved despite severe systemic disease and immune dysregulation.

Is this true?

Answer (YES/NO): NO